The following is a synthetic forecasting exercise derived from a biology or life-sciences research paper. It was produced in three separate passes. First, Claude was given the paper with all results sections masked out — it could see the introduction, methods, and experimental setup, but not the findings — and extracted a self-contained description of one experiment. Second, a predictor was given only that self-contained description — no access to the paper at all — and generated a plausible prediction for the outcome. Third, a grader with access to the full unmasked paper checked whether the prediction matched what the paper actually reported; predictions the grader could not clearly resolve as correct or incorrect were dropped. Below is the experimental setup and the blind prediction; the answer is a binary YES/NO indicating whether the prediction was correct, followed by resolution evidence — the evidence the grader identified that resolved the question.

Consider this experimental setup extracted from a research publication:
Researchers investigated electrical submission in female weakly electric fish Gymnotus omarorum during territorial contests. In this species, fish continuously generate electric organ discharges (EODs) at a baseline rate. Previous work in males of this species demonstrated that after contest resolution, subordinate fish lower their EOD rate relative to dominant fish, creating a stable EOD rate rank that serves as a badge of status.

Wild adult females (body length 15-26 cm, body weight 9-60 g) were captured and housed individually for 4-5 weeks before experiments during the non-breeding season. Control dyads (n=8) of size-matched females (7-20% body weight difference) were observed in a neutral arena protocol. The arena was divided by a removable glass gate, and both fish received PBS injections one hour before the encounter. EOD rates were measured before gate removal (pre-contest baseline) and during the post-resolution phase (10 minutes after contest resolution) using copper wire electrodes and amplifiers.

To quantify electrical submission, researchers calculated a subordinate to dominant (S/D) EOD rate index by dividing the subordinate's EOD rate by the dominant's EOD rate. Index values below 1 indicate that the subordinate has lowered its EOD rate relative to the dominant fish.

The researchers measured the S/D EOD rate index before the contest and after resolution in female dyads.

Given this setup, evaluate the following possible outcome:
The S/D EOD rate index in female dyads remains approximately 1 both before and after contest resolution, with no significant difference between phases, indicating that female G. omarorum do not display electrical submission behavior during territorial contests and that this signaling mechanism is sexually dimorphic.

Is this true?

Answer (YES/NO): NO